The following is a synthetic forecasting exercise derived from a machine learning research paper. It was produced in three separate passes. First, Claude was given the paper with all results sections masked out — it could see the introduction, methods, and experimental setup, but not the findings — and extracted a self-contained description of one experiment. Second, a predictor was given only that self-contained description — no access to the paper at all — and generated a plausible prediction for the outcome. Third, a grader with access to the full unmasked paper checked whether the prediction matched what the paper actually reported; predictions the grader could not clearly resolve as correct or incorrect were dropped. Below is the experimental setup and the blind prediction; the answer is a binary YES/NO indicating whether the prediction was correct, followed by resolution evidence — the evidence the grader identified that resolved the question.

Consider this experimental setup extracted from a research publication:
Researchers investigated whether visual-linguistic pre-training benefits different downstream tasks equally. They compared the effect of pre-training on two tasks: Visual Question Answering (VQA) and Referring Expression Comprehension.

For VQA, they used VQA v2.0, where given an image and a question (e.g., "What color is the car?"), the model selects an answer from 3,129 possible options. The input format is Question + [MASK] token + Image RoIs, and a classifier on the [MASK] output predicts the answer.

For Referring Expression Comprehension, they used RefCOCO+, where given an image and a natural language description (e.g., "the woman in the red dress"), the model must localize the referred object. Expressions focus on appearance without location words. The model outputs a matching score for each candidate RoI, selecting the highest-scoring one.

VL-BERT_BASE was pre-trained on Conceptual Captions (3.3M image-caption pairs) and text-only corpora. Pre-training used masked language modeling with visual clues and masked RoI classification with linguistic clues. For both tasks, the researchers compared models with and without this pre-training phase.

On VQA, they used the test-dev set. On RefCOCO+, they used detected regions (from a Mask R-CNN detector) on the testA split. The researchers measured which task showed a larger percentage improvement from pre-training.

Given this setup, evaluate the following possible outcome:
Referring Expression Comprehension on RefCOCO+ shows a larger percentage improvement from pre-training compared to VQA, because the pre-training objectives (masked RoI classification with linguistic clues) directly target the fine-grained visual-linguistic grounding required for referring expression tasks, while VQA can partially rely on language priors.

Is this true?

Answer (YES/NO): YES